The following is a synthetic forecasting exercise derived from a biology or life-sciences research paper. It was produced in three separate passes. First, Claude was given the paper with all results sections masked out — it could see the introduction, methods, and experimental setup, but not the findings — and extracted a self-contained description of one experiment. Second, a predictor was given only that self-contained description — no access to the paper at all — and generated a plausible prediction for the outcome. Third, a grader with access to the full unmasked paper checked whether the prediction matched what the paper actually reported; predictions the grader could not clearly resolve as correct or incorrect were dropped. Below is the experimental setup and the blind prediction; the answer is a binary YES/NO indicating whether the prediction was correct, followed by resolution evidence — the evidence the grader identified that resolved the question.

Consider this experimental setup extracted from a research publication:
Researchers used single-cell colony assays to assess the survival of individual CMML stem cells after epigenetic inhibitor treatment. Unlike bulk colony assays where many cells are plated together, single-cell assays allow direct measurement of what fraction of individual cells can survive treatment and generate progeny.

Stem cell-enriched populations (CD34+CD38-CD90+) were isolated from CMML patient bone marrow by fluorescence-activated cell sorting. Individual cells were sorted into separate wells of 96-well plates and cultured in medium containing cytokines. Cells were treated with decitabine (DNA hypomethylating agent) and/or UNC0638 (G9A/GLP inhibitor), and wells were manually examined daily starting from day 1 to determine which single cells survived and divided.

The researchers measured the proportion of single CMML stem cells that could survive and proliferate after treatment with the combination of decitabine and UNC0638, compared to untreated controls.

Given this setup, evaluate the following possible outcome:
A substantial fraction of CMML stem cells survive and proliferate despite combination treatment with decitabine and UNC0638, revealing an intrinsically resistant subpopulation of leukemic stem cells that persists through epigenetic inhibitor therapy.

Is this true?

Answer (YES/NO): NO